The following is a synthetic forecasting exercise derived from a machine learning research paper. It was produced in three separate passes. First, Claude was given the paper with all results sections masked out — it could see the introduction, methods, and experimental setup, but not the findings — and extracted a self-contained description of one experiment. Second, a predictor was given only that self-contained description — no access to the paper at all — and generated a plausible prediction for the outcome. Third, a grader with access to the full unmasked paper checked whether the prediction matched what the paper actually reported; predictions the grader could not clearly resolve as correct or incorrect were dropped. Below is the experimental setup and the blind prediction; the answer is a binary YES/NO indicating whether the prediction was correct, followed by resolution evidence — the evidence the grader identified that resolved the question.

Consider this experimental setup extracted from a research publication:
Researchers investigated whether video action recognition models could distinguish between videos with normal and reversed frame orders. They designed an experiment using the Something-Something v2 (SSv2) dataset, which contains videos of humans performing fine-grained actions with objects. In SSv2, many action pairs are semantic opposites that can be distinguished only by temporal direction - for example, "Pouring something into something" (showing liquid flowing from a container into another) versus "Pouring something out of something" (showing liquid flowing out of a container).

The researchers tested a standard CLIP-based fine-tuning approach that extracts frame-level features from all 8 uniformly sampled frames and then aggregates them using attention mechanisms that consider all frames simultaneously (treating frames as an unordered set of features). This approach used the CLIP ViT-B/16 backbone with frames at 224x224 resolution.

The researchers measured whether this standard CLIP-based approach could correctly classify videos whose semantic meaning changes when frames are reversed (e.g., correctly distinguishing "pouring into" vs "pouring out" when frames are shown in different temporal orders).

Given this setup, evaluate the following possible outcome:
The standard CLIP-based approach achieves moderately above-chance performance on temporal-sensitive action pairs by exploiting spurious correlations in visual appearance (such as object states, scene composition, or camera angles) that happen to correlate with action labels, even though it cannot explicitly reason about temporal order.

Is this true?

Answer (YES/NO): YES